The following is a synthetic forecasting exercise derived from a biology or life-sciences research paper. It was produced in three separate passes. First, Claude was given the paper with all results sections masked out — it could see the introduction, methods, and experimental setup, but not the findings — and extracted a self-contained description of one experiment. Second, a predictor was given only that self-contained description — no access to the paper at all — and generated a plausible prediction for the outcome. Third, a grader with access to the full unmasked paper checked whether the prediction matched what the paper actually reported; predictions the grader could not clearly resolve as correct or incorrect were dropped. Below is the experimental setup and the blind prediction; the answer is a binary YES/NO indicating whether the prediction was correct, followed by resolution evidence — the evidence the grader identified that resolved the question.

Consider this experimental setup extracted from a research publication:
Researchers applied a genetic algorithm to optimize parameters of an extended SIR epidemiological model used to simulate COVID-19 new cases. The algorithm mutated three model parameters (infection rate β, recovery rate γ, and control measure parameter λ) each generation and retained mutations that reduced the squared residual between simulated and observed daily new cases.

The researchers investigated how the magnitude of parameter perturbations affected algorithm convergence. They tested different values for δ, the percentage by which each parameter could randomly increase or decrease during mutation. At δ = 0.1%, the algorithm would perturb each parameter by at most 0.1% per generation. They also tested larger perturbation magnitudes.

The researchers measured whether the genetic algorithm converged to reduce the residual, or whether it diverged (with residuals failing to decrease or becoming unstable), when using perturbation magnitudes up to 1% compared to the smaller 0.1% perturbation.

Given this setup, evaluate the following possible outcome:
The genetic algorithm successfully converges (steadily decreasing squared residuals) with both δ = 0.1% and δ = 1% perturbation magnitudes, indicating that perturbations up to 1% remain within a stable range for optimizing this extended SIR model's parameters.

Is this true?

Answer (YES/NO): NO